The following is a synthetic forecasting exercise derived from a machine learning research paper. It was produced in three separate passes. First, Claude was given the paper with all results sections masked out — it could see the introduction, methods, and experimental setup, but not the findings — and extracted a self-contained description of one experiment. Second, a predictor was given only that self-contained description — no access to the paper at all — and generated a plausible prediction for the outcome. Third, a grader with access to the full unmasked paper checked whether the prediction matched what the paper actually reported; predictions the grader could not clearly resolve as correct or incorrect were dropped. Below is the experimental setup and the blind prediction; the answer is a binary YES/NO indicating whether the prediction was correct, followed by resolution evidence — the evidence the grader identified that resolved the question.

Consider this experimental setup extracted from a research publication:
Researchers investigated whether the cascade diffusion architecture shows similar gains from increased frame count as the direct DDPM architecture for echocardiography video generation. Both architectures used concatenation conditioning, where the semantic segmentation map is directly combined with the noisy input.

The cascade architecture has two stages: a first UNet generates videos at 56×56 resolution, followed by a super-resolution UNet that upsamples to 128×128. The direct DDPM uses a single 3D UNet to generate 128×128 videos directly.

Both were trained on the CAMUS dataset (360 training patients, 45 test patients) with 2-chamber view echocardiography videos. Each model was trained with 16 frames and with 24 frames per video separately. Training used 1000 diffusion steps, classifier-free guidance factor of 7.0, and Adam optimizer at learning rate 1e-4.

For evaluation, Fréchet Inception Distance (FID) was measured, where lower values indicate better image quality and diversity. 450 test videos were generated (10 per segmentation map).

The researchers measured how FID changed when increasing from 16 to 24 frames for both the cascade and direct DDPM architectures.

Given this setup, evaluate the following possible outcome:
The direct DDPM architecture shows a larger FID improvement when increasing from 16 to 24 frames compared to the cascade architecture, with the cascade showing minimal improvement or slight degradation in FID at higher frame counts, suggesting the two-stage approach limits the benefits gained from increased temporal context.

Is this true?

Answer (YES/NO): NO